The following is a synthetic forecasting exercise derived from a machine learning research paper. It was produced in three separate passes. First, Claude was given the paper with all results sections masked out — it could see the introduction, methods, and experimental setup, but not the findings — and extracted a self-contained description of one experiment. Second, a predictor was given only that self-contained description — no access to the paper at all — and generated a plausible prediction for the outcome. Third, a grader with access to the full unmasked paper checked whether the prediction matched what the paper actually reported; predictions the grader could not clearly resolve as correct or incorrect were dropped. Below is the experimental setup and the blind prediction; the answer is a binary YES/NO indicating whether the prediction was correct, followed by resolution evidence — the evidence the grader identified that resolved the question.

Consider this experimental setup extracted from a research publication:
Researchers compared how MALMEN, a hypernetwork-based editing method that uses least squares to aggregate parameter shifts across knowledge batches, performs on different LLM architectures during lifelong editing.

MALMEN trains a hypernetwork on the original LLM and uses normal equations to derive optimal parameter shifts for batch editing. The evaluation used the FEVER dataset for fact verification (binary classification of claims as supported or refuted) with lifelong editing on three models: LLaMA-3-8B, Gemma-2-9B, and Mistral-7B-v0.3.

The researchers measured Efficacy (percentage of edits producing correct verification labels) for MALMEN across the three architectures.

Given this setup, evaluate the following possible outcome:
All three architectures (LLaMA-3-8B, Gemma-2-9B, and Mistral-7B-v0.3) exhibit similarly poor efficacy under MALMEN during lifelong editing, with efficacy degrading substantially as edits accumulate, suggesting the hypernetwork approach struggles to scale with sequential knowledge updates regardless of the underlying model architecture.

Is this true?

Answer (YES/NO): NO